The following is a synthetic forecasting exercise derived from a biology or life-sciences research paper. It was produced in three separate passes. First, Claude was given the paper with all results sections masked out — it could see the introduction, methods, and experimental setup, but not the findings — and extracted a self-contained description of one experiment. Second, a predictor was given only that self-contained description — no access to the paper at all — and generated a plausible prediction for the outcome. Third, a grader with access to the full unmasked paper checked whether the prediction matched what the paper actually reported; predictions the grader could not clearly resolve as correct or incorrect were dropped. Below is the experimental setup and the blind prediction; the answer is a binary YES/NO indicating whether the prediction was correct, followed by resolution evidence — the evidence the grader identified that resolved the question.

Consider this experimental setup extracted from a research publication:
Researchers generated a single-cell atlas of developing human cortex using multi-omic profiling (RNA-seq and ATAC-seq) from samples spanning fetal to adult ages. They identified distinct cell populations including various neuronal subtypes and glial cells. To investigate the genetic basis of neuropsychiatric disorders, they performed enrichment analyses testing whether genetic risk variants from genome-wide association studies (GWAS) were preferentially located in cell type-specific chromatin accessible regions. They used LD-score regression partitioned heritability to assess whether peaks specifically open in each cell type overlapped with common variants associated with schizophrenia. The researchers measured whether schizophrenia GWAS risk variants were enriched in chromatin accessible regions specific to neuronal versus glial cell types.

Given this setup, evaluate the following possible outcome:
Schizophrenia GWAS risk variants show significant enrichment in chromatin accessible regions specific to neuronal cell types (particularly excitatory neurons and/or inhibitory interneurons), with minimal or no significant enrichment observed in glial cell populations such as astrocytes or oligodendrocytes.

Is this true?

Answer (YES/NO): YES